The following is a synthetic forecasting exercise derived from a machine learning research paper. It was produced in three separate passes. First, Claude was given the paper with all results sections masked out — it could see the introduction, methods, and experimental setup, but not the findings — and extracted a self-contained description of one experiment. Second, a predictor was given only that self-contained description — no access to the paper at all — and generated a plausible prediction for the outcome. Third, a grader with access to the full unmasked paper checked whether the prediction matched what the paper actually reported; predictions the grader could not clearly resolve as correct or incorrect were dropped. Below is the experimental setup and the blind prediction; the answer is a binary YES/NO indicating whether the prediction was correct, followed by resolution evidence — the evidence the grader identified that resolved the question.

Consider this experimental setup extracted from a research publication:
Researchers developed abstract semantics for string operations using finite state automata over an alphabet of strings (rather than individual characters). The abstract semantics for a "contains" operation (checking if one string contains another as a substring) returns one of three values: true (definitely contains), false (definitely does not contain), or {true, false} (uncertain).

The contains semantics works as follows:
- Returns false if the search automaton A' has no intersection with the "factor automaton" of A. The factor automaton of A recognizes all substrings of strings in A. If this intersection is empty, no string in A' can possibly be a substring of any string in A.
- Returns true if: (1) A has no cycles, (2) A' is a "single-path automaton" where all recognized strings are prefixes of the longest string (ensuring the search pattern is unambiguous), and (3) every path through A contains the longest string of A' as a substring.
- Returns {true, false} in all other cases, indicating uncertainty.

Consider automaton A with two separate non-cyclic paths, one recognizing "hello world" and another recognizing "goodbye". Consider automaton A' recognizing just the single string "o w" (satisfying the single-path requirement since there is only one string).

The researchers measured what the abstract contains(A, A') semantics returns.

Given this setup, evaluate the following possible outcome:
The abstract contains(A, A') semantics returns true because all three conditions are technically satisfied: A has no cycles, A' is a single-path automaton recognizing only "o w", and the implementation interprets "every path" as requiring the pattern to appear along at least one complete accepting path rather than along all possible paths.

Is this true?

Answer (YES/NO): NO